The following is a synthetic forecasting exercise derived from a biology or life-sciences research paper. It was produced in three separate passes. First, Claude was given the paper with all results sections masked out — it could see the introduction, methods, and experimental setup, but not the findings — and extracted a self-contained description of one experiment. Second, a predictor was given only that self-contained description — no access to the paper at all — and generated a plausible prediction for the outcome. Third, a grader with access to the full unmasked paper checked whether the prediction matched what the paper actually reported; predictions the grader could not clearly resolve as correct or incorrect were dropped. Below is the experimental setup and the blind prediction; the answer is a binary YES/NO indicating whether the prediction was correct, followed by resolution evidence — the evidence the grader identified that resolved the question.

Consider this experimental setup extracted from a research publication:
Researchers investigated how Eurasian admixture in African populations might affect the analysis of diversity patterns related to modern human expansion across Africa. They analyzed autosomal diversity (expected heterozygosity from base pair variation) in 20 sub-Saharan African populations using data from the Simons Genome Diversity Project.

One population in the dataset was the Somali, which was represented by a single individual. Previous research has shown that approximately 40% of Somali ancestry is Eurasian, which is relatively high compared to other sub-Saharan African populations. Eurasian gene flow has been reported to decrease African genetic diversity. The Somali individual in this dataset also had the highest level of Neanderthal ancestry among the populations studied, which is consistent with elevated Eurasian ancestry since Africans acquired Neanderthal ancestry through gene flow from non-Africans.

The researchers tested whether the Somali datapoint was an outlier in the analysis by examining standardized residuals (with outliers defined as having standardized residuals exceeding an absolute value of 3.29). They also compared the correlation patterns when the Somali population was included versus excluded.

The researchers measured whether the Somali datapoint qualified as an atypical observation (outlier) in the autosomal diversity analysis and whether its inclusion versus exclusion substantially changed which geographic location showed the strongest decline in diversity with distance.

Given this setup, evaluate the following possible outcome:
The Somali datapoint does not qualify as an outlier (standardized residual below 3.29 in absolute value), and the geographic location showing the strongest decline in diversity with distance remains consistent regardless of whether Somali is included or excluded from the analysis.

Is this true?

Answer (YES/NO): YES